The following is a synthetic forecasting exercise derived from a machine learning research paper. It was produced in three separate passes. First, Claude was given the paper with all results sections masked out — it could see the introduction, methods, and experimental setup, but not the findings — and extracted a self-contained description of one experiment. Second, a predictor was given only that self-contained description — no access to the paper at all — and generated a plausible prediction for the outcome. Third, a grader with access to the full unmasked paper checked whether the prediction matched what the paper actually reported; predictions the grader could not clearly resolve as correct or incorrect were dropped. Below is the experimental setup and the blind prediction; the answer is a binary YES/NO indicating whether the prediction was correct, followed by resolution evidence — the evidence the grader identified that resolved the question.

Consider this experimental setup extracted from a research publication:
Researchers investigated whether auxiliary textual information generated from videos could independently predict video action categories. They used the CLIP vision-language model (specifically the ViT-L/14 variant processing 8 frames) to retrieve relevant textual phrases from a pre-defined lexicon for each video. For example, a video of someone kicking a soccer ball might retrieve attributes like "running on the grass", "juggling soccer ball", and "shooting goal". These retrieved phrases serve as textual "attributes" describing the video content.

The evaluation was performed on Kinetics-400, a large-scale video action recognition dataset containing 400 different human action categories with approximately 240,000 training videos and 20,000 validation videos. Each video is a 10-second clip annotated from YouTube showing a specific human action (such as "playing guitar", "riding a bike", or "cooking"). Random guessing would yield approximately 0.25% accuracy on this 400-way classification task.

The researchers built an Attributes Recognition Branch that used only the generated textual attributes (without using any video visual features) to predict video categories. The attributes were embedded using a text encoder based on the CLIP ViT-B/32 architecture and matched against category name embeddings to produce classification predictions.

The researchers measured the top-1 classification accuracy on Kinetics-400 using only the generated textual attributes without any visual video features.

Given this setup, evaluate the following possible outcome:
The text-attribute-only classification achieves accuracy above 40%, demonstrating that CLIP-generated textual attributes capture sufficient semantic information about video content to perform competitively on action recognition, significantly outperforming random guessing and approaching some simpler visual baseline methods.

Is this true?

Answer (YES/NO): YES